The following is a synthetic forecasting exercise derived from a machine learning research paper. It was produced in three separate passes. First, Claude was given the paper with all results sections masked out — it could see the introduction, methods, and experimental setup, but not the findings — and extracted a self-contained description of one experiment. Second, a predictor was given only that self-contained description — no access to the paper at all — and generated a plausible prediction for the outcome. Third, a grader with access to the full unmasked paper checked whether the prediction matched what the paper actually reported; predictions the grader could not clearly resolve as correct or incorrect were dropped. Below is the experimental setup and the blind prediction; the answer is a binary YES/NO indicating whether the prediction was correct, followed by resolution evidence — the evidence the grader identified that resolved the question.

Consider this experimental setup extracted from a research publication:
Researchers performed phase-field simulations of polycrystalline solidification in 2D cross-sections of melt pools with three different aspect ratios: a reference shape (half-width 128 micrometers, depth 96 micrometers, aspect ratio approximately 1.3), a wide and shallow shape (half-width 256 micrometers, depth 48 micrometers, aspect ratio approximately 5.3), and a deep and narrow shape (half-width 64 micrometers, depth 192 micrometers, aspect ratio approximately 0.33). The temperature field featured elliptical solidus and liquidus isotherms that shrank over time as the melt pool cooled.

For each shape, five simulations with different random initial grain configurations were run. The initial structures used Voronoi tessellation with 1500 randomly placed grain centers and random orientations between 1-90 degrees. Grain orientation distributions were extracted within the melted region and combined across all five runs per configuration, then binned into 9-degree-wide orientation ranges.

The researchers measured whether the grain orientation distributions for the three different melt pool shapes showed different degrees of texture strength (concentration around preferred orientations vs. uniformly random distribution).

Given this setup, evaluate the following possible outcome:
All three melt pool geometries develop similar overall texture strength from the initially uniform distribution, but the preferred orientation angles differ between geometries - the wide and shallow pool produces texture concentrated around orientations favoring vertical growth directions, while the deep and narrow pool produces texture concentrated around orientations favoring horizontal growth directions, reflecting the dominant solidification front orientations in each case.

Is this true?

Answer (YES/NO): NO